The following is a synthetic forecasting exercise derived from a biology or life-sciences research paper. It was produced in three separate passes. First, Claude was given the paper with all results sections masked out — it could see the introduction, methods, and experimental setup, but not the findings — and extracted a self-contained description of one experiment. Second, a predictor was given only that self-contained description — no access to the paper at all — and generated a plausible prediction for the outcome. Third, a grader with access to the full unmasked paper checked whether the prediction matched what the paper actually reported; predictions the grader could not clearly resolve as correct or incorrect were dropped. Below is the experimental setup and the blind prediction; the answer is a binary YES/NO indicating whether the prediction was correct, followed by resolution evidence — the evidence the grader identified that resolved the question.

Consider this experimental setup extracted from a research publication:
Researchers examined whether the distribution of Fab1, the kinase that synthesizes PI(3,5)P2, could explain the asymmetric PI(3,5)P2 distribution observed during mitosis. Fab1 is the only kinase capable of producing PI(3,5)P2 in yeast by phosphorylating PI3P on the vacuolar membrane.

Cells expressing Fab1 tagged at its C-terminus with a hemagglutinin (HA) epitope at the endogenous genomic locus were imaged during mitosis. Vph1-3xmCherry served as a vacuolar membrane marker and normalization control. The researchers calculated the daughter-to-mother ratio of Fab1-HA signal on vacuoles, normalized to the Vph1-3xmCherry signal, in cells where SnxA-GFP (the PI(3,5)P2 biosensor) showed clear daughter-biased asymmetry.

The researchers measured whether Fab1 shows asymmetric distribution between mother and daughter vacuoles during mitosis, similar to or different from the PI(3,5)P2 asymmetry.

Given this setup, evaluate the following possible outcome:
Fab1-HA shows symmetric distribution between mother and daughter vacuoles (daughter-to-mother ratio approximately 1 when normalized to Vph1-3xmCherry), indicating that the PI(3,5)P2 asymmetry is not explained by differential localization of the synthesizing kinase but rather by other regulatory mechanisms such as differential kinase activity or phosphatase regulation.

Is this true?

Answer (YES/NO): YES